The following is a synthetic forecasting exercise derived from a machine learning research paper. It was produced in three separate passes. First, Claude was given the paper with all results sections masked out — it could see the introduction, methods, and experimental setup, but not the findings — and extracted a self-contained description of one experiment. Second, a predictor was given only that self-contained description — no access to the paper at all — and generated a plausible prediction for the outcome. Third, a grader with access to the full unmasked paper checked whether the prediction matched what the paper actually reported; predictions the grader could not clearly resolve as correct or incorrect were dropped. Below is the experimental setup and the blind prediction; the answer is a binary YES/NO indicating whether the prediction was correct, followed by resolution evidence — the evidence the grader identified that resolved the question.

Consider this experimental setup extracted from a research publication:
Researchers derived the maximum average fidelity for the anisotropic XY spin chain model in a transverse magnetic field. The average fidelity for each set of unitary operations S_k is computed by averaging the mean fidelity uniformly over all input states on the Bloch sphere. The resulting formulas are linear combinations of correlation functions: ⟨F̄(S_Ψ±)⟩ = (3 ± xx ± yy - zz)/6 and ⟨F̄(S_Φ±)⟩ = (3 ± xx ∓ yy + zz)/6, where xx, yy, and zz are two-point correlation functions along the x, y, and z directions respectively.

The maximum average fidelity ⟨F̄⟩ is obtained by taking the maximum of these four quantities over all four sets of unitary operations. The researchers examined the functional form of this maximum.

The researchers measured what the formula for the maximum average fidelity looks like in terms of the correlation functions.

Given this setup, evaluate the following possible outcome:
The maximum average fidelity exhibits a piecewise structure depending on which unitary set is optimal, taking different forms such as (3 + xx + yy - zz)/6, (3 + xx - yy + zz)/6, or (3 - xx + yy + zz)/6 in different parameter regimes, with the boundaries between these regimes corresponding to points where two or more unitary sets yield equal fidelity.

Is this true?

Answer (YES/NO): NO